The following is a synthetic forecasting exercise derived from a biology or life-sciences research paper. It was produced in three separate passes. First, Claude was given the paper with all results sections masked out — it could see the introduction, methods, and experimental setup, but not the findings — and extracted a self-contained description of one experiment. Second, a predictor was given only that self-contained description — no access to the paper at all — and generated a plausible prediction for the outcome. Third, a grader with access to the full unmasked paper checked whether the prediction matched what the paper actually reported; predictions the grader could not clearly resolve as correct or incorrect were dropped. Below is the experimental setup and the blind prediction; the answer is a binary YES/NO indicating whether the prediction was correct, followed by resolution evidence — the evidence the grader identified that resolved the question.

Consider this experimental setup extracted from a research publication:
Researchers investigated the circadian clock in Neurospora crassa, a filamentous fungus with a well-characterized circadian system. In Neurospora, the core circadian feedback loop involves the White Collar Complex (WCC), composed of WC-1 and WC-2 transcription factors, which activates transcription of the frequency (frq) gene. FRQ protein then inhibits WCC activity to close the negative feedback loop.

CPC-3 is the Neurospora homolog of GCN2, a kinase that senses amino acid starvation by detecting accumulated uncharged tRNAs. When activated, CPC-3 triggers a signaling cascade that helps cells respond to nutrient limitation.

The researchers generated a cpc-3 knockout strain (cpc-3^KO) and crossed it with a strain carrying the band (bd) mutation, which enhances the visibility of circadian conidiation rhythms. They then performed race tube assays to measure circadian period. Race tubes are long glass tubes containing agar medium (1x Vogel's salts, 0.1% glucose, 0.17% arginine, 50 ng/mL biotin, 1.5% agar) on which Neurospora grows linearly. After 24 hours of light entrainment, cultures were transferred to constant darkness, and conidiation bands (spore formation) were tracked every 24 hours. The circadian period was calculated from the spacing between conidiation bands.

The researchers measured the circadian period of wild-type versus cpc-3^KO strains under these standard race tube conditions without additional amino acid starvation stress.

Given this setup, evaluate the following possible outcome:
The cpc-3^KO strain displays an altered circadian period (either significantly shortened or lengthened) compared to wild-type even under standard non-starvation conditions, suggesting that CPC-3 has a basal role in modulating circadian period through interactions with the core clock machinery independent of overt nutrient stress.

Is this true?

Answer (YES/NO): NO